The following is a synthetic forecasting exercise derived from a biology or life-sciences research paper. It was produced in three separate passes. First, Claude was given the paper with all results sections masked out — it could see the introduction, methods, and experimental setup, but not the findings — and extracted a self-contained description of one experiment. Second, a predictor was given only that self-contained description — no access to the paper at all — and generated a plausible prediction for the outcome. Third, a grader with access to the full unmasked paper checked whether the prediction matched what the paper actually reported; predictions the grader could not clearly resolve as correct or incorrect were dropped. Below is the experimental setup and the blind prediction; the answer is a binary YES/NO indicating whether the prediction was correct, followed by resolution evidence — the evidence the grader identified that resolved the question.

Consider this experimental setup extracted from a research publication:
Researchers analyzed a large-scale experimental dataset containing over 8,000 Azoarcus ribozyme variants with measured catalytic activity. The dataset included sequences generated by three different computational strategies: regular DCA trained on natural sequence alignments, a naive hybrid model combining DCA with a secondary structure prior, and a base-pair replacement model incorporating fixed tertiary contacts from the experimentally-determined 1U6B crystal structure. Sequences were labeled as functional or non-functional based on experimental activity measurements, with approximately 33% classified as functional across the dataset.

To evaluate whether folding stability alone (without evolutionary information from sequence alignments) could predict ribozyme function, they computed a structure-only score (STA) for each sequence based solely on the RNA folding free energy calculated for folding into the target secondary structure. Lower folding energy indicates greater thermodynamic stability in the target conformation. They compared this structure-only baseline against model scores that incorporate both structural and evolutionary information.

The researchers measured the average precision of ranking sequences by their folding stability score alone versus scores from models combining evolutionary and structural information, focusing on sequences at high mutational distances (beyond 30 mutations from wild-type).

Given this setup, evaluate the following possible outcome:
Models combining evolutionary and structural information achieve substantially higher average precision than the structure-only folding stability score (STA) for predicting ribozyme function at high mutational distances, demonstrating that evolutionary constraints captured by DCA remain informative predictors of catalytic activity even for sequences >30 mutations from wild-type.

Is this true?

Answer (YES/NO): YES